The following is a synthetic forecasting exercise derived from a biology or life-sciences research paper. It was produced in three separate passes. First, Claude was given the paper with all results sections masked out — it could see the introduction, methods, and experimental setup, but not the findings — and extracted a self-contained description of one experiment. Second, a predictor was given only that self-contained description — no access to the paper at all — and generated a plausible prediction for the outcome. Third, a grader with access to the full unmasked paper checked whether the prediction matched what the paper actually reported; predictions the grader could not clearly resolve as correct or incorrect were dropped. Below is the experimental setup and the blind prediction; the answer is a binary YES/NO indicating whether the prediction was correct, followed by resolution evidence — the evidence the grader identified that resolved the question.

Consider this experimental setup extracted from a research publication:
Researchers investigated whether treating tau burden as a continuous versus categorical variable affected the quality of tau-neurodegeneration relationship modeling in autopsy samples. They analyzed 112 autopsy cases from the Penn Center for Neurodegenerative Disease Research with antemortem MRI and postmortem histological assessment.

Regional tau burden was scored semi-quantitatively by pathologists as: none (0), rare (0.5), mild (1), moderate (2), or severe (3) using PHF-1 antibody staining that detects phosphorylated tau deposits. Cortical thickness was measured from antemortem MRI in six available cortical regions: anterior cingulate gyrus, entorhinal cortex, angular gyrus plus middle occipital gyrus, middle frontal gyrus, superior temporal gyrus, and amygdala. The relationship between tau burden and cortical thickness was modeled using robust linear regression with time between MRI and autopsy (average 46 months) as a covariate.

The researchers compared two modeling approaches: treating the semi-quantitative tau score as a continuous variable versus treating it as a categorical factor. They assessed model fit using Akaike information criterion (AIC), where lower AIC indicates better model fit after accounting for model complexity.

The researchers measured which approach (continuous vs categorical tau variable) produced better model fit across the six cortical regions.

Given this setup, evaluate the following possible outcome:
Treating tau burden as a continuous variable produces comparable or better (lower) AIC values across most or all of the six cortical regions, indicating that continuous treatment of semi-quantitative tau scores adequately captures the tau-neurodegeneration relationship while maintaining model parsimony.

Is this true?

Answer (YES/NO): YES